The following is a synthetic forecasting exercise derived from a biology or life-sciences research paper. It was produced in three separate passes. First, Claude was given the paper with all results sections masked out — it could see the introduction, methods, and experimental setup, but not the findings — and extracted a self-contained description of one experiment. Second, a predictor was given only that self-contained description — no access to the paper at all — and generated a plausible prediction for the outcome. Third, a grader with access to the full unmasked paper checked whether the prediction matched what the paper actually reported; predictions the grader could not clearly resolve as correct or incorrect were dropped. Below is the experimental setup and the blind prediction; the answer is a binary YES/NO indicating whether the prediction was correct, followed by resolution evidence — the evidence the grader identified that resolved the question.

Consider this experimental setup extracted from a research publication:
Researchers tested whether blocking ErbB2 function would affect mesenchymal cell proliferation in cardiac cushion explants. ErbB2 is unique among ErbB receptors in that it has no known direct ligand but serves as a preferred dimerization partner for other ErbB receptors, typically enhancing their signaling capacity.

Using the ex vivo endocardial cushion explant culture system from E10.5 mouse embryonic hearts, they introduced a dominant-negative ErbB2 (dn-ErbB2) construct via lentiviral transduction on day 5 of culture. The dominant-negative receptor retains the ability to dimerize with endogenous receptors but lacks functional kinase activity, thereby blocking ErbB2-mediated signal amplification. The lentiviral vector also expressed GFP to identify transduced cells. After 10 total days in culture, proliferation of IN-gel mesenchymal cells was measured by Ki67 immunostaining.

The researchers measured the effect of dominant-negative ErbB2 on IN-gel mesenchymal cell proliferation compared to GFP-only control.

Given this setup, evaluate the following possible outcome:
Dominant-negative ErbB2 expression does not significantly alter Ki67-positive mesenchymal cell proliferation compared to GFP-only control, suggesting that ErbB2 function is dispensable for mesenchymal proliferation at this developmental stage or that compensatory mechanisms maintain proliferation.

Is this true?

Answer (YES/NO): YES